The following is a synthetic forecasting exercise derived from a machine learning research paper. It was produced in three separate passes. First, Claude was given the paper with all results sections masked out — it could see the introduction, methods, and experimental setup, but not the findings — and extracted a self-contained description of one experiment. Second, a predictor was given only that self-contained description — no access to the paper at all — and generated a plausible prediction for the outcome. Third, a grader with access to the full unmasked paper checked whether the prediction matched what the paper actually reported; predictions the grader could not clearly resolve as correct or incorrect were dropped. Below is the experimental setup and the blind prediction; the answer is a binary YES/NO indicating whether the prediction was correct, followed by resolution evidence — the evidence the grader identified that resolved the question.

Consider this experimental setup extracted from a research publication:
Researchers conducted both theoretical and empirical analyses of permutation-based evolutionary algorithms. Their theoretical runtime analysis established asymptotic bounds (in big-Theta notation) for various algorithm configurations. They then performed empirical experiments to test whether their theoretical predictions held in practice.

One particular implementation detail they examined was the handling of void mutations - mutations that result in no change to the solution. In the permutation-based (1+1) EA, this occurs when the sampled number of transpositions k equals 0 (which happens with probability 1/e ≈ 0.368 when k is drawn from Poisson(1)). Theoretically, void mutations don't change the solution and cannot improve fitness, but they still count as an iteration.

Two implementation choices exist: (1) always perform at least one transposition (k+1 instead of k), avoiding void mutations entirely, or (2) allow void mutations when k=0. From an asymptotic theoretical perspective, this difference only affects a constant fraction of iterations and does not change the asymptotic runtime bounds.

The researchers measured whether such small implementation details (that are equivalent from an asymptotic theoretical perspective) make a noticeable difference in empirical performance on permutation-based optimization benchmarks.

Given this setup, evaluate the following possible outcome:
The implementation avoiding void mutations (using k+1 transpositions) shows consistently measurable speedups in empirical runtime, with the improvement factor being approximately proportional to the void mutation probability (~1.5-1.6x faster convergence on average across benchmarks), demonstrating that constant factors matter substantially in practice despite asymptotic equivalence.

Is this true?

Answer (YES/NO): NO